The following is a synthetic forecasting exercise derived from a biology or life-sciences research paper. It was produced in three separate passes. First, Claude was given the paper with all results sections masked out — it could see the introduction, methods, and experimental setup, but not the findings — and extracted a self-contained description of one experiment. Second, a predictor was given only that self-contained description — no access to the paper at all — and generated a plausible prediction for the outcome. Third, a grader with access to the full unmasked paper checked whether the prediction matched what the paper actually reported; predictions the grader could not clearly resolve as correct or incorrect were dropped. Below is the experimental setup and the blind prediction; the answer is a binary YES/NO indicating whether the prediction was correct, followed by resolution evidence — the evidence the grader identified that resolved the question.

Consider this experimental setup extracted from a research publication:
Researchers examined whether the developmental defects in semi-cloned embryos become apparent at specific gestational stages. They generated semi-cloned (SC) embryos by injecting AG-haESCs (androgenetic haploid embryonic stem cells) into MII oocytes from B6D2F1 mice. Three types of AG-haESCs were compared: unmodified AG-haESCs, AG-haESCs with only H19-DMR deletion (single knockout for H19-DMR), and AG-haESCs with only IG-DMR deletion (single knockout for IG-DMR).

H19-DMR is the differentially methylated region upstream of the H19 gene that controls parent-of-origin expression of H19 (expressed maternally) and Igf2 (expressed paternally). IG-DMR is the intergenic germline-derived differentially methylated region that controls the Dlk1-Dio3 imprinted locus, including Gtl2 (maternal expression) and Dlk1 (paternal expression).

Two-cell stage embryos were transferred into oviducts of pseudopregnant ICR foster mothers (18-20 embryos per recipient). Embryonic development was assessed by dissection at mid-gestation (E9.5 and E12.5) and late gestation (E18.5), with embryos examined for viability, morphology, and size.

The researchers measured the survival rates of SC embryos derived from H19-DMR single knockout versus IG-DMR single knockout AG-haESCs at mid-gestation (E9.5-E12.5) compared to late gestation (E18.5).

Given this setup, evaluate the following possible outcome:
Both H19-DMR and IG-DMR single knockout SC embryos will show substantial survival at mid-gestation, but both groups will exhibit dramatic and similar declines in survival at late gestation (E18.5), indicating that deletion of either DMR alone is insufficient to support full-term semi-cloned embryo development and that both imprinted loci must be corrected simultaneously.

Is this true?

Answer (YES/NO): NO